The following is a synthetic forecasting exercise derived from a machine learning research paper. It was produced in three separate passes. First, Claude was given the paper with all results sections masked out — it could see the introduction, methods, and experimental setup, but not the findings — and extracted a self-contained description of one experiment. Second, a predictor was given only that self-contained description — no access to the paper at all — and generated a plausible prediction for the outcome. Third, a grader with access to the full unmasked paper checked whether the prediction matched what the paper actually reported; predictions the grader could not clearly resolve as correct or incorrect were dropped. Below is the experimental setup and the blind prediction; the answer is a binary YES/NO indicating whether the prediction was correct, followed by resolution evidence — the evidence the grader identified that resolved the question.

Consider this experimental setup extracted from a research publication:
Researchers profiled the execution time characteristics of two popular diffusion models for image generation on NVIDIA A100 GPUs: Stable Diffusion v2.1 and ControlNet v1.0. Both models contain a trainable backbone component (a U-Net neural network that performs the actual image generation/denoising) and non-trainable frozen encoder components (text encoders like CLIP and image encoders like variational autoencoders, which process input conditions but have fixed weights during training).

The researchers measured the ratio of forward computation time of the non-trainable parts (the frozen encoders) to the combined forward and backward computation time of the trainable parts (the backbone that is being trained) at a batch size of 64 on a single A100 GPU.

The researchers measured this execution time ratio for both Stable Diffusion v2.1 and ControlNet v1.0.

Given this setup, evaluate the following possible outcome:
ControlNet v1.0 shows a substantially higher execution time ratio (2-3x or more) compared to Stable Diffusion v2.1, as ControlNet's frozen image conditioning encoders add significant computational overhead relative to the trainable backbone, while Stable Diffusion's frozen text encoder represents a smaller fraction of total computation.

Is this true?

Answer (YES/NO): YES